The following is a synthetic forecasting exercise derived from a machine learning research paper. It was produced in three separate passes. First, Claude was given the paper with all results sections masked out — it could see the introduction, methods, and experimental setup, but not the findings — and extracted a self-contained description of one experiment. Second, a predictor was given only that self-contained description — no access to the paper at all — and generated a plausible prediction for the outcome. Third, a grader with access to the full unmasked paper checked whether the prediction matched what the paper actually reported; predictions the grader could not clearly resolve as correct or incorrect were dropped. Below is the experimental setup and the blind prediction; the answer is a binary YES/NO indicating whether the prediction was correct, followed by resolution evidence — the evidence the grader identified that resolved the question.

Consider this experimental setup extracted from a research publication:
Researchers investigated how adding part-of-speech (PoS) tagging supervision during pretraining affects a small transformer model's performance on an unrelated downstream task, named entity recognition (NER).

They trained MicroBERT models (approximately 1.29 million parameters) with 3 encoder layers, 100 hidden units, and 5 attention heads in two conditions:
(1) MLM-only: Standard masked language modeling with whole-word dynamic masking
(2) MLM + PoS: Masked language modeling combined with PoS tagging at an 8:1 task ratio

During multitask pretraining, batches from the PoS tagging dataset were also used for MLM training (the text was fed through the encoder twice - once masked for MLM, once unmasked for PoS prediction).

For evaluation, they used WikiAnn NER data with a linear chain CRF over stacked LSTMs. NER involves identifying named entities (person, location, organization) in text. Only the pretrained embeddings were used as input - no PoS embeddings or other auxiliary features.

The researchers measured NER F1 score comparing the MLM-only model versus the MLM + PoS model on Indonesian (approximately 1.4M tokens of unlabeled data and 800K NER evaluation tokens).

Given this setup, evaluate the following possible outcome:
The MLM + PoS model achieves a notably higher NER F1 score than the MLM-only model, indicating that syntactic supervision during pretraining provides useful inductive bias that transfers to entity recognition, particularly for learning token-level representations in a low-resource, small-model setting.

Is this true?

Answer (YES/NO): NO